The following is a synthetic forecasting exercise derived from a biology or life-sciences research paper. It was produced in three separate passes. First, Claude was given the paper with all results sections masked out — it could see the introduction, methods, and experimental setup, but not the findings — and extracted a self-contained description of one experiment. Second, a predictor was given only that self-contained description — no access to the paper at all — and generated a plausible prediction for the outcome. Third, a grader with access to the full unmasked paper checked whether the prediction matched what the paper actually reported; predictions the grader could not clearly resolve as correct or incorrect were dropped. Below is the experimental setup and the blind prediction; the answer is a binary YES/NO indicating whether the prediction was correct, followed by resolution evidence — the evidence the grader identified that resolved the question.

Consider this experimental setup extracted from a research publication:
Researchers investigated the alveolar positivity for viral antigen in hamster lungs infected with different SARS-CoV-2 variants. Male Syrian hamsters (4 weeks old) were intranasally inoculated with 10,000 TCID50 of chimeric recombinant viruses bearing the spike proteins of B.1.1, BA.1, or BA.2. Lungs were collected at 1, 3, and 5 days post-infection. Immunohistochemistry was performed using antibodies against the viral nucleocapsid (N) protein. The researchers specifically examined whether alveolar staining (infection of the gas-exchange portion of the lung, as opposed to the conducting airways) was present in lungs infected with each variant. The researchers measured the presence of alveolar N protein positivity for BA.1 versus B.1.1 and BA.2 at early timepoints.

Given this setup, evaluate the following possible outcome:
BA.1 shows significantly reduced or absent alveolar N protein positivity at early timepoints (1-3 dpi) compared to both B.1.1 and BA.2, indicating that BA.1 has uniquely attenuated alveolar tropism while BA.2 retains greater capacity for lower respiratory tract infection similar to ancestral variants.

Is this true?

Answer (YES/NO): YES